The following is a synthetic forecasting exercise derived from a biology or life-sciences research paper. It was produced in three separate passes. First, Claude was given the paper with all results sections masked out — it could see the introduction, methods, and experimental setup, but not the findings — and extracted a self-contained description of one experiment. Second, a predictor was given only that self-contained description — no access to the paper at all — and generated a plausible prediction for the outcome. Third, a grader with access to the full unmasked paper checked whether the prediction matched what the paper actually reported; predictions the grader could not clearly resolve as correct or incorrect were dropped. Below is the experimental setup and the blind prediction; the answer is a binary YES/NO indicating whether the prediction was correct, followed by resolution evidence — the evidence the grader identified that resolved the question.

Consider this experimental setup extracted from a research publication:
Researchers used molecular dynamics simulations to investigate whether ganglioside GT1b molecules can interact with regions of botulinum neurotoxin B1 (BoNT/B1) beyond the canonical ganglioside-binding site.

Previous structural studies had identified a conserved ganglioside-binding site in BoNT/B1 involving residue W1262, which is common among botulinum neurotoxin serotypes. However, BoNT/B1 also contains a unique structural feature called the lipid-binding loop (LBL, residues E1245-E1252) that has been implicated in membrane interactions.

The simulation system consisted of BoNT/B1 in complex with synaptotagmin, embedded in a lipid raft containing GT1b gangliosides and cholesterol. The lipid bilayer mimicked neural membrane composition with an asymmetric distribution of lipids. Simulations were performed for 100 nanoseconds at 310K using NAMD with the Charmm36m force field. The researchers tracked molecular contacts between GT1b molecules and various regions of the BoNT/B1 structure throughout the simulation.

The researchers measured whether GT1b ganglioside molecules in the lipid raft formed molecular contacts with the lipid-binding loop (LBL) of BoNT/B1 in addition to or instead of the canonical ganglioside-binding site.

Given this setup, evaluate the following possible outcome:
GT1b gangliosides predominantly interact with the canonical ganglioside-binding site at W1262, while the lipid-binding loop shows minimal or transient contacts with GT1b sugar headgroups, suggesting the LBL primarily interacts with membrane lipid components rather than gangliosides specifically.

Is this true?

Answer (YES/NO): NO